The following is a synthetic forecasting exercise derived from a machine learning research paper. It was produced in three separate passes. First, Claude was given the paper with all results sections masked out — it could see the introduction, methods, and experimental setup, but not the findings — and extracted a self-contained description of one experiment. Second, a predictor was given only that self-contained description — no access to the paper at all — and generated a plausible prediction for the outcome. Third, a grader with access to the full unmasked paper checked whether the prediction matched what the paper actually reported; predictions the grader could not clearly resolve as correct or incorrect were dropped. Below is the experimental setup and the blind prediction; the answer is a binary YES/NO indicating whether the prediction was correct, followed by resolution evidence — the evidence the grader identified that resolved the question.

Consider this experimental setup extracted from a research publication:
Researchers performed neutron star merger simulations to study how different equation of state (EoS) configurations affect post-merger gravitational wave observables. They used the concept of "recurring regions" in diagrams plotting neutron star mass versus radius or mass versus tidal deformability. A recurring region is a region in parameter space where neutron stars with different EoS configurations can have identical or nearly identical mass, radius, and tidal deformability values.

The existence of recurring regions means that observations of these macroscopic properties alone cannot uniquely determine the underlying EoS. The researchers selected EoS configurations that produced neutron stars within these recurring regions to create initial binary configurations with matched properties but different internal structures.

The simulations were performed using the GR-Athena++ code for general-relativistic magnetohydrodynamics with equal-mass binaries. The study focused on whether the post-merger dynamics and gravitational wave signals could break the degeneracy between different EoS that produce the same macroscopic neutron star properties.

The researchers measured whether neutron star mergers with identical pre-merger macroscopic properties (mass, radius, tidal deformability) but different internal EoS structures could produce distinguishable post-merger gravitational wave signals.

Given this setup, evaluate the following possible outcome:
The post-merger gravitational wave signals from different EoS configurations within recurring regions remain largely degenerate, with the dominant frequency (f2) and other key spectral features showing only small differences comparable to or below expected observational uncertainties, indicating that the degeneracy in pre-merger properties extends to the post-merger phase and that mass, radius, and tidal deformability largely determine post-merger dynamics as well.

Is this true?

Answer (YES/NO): NO